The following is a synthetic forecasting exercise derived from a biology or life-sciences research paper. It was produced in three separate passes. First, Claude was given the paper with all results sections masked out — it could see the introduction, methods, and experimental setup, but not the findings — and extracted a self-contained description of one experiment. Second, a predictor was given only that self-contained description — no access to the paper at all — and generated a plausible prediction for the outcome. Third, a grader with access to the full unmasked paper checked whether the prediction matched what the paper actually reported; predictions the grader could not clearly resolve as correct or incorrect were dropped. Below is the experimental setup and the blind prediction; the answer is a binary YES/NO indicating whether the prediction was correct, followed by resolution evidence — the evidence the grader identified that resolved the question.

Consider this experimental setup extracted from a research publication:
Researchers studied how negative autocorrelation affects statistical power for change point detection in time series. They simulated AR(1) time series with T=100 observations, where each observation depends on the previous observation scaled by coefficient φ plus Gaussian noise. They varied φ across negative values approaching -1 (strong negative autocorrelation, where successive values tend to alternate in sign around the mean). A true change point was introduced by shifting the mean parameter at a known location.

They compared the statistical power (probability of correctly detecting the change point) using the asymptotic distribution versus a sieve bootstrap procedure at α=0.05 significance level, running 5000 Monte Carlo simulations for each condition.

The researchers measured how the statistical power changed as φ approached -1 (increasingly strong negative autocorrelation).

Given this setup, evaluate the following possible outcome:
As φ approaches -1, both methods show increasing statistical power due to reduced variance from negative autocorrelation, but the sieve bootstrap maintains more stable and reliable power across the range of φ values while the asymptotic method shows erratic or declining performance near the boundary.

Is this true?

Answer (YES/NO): NO